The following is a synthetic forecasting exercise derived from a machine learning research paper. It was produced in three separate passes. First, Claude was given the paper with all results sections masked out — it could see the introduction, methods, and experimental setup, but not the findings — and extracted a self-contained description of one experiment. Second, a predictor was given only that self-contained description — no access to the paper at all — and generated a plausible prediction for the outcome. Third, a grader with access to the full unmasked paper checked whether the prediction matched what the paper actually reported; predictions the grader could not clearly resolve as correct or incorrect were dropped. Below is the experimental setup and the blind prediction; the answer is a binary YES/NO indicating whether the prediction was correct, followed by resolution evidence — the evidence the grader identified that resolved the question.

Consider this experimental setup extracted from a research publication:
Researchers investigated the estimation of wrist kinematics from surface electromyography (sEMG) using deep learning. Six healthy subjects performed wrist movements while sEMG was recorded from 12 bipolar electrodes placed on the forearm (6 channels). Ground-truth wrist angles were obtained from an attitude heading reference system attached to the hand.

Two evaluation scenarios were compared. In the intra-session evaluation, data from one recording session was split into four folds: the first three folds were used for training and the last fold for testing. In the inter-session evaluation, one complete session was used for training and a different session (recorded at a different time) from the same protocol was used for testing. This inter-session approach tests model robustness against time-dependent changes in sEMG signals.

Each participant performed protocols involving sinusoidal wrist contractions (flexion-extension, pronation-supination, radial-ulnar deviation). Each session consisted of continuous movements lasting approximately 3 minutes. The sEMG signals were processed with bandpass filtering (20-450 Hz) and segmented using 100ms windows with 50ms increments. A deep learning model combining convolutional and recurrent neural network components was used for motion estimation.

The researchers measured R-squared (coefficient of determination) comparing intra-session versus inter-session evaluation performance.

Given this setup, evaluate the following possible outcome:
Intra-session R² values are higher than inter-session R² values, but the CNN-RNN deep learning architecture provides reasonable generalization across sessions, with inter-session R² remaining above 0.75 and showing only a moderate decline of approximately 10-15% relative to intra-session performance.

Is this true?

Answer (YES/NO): NO